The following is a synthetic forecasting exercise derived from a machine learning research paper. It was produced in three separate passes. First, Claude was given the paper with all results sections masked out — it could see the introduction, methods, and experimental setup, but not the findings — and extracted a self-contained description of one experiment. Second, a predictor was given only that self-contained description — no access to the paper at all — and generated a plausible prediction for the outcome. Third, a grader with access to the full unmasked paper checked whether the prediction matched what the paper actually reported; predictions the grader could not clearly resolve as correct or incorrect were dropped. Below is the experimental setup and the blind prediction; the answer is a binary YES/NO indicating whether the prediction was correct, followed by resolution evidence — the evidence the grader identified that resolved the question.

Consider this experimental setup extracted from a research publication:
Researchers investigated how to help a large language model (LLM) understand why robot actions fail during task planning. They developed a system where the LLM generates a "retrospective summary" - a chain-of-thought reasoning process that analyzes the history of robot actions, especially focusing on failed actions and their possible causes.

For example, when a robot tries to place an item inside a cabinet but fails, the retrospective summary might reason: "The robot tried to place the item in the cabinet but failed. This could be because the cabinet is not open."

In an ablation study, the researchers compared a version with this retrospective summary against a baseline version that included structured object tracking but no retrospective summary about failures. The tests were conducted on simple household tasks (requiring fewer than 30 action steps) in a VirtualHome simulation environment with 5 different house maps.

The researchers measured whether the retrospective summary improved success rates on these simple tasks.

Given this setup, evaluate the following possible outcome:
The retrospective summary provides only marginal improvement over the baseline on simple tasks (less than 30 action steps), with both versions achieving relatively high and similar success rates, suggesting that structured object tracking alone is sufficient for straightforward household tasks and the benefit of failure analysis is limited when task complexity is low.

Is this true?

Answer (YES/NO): YES